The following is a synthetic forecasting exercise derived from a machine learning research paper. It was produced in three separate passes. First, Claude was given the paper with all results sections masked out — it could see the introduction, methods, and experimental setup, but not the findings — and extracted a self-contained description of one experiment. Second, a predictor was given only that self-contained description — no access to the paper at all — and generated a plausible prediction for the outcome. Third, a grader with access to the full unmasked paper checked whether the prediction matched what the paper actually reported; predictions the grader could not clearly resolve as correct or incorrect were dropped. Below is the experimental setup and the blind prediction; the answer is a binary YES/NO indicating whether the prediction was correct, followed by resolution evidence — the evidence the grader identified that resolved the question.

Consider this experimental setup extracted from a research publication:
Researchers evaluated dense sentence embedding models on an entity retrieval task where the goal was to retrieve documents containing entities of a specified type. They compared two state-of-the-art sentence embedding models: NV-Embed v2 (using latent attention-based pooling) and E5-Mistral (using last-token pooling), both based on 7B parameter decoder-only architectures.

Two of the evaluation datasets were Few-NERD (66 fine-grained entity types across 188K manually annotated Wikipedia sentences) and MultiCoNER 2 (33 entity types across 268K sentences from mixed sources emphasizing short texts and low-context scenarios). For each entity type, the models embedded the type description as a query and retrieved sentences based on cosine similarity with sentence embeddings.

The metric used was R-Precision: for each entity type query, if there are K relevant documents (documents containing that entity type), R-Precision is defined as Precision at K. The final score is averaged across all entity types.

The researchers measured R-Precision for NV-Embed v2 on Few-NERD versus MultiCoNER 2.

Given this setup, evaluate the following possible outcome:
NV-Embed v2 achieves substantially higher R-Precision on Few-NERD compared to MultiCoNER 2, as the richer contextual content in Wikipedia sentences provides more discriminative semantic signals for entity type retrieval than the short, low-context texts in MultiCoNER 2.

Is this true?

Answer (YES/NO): NO